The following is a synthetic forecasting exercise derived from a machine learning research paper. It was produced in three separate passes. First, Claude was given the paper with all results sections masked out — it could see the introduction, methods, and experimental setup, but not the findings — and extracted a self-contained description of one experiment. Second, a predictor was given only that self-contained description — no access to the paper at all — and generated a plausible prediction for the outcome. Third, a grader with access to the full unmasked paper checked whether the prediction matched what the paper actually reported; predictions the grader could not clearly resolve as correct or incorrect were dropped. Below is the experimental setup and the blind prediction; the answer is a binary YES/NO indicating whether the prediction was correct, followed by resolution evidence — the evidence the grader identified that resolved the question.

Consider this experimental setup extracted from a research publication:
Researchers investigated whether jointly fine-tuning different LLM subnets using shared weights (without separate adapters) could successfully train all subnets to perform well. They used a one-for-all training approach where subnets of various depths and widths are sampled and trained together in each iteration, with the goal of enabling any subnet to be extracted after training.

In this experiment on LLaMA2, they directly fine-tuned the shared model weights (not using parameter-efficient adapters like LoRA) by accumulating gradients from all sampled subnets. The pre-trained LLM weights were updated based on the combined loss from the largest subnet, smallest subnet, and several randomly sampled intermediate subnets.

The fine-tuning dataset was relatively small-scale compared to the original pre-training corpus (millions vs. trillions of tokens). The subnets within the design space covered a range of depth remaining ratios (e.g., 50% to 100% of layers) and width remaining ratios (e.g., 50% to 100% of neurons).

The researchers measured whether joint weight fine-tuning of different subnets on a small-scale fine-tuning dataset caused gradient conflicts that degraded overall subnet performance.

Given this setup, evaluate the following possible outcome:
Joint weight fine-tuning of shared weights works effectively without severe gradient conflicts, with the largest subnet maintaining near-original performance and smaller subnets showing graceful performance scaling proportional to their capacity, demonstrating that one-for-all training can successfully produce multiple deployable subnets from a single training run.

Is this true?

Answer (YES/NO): NO